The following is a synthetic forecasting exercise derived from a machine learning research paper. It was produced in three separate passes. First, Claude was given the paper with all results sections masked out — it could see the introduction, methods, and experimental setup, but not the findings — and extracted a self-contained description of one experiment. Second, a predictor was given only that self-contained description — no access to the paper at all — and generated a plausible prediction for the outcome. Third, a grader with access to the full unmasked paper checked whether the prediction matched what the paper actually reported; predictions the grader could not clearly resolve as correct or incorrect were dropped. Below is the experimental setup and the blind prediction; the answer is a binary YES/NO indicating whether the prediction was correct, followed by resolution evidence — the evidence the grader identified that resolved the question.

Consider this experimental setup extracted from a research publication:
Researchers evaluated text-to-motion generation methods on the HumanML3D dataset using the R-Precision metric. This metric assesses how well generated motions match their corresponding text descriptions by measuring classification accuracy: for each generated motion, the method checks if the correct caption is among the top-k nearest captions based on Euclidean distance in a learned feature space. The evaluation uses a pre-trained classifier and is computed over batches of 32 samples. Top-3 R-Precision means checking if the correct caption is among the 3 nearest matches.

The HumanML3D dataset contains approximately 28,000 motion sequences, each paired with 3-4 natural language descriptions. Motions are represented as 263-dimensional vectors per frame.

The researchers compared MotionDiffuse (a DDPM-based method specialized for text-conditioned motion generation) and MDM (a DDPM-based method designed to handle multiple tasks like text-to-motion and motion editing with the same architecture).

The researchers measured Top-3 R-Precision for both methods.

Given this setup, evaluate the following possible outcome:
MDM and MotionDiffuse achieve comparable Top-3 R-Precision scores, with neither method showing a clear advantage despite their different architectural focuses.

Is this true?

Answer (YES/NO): NO